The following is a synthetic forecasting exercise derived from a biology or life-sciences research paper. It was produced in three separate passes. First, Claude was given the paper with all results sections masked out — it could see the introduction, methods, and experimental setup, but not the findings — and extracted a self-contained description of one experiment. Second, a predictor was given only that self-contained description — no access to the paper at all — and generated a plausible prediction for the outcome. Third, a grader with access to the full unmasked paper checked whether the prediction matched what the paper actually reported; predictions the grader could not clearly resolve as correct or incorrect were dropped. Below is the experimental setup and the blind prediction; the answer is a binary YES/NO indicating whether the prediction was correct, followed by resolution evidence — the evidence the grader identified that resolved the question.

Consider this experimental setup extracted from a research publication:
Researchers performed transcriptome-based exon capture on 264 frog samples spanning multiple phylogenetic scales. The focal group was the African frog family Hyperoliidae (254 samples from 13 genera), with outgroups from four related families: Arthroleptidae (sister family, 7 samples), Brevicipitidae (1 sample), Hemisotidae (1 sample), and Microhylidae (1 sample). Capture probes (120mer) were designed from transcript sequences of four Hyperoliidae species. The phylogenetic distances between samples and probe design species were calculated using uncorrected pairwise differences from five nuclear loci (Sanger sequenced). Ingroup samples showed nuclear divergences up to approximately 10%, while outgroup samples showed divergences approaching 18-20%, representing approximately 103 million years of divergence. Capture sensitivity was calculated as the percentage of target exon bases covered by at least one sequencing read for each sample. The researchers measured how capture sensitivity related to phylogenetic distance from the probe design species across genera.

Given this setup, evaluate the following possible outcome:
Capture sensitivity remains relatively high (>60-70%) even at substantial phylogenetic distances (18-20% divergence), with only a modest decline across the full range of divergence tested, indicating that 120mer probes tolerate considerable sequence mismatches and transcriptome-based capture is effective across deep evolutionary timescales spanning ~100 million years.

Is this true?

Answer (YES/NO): NO